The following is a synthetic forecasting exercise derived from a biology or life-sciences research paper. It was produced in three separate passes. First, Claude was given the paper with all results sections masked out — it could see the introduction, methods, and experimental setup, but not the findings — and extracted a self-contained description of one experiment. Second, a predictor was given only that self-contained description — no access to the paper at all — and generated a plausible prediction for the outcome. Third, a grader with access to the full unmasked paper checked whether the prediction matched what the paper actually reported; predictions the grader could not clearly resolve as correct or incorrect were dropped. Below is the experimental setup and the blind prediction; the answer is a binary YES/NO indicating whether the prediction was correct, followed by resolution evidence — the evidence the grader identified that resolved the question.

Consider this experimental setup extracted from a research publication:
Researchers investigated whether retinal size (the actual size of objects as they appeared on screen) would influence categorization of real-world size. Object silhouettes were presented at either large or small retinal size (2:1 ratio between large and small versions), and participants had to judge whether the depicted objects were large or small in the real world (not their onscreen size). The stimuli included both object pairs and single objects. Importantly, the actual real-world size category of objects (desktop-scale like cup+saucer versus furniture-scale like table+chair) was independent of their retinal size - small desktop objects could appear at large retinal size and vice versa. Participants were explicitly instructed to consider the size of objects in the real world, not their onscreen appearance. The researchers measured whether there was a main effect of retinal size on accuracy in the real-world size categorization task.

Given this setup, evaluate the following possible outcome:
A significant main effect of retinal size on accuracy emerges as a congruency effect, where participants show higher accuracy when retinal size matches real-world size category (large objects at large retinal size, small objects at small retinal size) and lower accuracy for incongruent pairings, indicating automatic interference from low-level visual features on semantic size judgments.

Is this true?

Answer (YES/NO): NO